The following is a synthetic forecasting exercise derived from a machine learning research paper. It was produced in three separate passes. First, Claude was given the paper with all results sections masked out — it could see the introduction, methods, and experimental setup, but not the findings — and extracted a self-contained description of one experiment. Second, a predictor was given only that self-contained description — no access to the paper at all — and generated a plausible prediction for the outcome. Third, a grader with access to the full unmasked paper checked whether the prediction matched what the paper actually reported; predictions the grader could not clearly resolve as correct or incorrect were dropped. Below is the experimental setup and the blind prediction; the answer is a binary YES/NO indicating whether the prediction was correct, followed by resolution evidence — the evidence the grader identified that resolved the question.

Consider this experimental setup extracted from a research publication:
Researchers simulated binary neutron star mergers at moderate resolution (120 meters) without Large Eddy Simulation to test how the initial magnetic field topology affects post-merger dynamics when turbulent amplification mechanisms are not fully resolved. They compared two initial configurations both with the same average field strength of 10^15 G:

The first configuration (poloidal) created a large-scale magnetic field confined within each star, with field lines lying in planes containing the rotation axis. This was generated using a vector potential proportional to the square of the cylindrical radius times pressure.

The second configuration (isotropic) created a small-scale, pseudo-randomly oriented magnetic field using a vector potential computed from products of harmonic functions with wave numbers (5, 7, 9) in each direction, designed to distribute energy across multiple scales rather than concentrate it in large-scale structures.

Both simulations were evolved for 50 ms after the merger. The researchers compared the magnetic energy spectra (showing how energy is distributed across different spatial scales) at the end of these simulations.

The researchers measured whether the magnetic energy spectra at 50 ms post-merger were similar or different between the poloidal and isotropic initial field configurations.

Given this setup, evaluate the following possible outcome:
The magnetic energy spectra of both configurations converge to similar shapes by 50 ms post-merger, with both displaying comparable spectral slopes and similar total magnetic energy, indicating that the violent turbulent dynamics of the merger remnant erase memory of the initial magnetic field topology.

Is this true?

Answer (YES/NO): NO